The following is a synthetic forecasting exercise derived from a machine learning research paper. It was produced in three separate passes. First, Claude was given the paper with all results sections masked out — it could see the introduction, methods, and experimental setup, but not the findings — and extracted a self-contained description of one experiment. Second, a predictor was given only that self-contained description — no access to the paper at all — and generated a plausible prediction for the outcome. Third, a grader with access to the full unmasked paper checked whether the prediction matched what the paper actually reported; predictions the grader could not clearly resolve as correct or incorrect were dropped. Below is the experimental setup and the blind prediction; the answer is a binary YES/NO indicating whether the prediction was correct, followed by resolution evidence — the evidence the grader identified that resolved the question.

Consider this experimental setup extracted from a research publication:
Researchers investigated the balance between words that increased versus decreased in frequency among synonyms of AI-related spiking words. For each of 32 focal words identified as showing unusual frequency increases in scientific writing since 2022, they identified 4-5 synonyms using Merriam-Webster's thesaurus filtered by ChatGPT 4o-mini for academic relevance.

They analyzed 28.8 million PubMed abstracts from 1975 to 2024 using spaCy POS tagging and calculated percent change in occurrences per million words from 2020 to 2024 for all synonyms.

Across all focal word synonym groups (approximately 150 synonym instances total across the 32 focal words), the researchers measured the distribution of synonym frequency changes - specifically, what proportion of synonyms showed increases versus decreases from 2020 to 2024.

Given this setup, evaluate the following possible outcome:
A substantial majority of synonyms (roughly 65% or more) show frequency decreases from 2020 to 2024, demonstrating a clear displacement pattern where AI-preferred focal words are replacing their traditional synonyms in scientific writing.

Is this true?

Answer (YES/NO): NO